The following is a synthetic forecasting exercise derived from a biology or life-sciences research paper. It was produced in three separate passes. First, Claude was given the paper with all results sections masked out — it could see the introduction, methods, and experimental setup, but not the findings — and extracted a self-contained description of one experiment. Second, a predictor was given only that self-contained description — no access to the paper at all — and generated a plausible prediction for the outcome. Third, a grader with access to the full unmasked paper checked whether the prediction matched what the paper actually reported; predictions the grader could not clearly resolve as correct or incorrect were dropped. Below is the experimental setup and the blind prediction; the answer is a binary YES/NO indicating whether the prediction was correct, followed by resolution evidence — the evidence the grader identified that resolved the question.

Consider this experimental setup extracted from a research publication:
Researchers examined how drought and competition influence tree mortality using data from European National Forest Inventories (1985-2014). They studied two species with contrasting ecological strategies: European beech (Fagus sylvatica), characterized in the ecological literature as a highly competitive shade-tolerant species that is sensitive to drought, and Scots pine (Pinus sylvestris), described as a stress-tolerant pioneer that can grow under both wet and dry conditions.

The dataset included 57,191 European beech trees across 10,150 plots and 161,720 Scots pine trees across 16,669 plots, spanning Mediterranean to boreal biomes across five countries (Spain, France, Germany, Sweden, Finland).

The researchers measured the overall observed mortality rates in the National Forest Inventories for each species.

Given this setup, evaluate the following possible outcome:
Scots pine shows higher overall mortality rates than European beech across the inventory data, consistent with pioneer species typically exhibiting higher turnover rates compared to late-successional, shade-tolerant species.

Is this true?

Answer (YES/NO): YES